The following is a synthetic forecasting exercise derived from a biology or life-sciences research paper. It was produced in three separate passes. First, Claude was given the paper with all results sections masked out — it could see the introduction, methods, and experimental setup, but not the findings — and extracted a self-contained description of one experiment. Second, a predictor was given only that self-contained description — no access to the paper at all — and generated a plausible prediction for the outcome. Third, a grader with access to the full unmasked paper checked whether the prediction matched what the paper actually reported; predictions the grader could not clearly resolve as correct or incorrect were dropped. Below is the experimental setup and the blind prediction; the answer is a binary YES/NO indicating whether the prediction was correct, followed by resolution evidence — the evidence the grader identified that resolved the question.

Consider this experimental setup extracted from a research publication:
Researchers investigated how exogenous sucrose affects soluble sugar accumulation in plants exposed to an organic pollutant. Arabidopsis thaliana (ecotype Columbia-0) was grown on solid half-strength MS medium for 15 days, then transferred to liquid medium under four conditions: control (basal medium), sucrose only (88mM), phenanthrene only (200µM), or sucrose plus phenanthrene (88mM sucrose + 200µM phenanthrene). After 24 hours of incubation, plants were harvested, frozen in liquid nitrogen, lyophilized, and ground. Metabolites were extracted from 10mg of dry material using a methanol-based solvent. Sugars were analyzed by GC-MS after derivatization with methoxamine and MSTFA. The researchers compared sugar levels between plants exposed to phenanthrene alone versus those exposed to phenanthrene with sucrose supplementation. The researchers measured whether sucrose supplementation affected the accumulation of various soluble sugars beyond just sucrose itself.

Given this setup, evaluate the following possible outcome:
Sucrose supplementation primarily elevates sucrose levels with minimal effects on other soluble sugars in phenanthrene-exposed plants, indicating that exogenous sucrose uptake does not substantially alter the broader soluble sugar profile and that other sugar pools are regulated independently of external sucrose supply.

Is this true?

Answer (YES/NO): NO